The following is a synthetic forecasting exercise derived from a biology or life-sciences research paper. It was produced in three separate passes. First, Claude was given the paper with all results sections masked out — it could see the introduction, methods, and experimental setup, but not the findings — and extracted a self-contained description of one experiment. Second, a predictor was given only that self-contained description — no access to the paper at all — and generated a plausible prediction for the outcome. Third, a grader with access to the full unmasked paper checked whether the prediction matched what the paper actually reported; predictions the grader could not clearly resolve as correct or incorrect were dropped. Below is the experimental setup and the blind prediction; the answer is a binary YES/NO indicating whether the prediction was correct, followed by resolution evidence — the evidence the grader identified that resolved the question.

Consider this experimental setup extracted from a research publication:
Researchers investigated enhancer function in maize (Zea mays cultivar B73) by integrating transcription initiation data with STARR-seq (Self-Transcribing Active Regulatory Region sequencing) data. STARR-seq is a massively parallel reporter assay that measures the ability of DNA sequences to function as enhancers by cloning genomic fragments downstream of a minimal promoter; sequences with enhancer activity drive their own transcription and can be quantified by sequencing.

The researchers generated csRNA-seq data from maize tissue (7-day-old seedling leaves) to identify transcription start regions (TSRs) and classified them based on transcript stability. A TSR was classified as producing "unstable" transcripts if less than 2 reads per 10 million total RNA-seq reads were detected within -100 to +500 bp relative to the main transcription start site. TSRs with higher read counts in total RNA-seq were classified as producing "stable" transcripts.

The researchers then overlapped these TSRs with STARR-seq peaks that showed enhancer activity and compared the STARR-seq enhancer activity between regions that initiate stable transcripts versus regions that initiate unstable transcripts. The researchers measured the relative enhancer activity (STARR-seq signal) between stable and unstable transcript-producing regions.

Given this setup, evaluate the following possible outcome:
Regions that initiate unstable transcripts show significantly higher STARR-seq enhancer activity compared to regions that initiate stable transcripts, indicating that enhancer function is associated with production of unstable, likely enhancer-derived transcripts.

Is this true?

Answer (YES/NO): NO